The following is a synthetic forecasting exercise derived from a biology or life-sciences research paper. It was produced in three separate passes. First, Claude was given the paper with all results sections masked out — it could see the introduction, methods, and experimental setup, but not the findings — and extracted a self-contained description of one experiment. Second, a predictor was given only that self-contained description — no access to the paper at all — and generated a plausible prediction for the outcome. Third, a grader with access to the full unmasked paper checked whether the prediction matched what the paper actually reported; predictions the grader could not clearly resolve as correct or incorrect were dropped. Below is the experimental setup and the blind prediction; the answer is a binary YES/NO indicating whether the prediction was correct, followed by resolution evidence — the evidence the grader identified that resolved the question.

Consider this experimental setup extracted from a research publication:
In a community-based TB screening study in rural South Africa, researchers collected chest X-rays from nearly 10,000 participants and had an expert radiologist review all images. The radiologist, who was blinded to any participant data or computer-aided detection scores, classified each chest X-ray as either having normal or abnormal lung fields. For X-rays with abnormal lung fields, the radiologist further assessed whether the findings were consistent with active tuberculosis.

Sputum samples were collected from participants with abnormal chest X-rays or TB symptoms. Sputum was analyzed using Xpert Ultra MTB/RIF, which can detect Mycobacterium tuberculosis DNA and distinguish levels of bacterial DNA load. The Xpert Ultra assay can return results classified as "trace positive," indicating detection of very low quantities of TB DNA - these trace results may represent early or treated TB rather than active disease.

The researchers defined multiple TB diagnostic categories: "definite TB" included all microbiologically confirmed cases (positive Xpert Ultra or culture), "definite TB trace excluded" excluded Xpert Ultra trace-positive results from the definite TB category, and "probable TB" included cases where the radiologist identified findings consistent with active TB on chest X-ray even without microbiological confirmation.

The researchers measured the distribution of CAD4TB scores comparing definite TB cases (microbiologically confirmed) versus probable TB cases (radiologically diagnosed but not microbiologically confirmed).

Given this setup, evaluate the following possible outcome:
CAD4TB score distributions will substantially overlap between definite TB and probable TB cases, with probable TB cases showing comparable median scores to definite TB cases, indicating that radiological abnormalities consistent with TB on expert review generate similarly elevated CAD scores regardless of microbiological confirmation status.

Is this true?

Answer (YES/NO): NO